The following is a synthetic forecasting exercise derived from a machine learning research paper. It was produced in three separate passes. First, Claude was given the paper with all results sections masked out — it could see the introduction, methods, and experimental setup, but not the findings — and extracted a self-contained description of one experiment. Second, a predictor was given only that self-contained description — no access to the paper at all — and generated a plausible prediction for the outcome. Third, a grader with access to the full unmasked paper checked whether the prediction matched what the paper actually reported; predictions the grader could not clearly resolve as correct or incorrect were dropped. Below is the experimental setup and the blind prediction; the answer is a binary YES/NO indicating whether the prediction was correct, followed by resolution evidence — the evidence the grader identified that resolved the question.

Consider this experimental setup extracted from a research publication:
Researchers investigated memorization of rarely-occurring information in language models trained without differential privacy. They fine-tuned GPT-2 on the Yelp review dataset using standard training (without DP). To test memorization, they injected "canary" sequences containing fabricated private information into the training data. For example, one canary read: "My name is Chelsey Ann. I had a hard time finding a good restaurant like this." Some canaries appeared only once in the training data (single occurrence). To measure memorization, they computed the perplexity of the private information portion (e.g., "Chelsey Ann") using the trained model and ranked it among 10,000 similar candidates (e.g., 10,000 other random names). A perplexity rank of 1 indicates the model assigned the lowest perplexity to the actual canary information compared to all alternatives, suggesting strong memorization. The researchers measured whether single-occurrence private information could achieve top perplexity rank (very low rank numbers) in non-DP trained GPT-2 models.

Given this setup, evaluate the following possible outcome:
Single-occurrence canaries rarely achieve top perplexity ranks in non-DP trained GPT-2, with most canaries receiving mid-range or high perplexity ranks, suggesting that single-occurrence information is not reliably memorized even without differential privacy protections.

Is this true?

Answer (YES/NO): NO